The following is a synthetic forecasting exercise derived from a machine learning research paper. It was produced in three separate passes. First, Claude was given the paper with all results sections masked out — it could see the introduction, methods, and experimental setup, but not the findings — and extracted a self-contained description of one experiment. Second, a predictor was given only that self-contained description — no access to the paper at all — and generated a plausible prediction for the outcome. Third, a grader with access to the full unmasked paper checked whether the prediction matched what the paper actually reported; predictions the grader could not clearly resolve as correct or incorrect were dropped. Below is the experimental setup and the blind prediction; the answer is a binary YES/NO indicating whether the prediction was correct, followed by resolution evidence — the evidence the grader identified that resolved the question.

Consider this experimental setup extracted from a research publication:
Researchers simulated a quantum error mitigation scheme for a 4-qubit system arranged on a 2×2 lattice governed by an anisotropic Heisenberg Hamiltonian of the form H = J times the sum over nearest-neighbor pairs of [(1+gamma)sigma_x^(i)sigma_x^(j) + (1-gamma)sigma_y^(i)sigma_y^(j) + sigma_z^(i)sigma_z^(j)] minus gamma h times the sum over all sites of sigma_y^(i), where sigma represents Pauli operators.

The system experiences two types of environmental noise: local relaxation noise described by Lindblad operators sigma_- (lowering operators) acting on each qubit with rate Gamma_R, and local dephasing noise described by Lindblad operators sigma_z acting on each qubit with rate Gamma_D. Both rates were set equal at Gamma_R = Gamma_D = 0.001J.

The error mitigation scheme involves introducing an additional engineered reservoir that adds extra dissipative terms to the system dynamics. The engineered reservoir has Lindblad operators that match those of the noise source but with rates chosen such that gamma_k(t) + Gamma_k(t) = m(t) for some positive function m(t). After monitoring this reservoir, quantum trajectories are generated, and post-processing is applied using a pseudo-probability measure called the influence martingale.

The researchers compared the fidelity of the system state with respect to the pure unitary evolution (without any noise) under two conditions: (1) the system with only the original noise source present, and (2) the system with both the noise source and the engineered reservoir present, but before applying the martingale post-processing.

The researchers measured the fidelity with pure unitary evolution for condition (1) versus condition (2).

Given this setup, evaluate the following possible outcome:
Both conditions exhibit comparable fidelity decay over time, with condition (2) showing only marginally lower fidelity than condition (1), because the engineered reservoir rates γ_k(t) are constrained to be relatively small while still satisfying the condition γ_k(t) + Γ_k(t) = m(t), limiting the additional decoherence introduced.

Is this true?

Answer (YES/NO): NO